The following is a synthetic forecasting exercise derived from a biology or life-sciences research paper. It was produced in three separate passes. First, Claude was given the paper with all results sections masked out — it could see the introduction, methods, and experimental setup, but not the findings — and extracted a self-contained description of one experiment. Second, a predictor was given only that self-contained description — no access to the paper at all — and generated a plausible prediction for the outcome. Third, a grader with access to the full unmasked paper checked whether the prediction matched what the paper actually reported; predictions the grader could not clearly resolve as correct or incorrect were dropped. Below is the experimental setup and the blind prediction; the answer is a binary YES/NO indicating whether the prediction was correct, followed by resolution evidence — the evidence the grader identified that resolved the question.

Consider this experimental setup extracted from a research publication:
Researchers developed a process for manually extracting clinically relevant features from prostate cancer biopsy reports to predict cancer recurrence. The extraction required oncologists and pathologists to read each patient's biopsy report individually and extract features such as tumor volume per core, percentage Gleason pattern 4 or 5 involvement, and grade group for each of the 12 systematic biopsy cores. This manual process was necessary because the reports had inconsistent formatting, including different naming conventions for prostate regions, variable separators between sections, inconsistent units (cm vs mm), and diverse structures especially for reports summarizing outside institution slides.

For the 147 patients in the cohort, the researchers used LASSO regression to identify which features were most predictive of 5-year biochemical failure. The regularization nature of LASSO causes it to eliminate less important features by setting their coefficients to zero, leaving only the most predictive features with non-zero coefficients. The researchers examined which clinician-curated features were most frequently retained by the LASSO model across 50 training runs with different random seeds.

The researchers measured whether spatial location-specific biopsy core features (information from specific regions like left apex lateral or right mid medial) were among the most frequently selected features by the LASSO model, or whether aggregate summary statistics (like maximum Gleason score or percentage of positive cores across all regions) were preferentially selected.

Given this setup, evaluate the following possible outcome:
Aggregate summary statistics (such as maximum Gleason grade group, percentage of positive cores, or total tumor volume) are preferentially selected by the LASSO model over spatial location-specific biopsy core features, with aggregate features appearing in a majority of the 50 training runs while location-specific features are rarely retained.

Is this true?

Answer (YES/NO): NO